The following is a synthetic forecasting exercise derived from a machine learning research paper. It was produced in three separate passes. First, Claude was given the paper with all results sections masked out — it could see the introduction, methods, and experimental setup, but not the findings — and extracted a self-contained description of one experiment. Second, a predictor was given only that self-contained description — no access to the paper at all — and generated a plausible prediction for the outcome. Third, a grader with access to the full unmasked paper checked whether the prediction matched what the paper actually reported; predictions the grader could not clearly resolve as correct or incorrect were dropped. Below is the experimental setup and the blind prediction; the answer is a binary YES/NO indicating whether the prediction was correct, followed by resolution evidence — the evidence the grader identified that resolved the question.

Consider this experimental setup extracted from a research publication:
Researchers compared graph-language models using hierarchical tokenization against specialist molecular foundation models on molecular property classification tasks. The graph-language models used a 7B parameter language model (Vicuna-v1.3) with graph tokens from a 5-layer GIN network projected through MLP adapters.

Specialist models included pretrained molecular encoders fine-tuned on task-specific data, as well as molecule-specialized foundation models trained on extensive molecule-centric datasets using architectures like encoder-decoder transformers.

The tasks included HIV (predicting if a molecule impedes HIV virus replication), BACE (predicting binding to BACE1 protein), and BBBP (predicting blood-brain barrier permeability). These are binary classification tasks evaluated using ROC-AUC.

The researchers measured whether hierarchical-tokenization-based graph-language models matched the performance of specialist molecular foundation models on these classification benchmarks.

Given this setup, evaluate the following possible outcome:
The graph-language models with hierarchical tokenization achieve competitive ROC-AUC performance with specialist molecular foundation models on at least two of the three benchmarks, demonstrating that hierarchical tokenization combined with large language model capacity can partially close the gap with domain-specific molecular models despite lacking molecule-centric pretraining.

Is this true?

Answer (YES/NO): NO